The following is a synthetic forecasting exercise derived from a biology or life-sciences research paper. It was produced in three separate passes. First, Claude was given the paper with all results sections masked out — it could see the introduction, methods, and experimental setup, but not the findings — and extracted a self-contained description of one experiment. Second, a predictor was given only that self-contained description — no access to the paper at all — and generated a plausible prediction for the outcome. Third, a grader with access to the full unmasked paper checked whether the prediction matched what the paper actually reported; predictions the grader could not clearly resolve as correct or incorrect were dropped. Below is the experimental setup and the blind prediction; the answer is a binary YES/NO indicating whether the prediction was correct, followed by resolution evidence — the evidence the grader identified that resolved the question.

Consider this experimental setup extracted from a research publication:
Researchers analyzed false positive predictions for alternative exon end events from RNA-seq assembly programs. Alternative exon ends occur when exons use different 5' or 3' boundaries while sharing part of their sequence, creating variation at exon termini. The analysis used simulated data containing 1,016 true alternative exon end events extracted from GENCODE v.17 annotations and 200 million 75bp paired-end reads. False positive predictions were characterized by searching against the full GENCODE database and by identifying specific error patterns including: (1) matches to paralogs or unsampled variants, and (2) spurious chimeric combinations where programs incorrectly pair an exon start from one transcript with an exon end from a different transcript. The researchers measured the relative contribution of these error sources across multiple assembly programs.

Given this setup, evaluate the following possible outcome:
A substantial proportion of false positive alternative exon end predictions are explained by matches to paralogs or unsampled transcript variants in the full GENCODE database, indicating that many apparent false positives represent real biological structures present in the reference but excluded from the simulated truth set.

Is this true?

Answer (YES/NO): YES